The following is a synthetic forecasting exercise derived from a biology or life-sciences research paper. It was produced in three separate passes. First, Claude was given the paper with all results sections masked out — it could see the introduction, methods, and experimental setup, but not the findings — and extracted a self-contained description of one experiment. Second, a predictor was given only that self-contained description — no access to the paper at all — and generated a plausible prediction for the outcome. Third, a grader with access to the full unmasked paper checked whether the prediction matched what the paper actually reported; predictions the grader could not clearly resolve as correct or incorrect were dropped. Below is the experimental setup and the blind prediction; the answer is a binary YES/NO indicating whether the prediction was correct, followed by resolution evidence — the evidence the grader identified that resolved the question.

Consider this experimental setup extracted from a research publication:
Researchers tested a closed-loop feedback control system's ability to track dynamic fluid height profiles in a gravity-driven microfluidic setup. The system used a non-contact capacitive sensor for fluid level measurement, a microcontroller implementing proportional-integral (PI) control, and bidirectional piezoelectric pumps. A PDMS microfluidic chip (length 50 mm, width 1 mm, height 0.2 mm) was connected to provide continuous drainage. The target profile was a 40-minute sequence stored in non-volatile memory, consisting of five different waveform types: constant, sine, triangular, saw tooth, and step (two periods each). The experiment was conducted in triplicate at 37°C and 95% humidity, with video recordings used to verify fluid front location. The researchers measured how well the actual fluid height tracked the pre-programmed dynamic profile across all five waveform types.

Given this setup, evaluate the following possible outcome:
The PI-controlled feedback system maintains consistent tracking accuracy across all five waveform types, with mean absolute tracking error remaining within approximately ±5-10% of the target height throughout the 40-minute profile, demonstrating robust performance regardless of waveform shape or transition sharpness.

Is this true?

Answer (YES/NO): YES